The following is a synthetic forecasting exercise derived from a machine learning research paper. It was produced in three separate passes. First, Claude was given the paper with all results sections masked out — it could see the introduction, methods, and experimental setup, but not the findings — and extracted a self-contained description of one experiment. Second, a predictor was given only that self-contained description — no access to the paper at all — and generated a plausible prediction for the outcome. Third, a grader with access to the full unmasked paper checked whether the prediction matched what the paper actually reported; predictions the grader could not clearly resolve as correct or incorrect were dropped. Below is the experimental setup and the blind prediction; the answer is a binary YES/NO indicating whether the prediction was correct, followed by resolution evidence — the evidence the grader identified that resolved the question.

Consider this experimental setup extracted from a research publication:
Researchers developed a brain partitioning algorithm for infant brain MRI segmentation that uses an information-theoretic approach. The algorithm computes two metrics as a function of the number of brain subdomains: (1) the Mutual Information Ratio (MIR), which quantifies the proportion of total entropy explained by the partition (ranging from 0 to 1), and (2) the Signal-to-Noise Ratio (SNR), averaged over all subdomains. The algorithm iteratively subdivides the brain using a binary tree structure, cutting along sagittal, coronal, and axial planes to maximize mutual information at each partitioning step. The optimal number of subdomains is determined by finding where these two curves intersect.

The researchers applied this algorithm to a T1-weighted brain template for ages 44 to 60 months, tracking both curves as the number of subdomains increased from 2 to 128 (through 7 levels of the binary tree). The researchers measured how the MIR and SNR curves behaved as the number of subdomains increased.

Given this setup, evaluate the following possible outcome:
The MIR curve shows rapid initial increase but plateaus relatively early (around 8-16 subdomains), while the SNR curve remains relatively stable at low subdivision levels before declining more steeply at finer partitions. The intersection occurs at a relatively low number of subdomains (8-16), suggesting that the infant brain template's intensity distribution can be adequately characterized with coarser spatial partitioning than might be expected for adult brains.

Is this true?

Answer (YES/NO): NO